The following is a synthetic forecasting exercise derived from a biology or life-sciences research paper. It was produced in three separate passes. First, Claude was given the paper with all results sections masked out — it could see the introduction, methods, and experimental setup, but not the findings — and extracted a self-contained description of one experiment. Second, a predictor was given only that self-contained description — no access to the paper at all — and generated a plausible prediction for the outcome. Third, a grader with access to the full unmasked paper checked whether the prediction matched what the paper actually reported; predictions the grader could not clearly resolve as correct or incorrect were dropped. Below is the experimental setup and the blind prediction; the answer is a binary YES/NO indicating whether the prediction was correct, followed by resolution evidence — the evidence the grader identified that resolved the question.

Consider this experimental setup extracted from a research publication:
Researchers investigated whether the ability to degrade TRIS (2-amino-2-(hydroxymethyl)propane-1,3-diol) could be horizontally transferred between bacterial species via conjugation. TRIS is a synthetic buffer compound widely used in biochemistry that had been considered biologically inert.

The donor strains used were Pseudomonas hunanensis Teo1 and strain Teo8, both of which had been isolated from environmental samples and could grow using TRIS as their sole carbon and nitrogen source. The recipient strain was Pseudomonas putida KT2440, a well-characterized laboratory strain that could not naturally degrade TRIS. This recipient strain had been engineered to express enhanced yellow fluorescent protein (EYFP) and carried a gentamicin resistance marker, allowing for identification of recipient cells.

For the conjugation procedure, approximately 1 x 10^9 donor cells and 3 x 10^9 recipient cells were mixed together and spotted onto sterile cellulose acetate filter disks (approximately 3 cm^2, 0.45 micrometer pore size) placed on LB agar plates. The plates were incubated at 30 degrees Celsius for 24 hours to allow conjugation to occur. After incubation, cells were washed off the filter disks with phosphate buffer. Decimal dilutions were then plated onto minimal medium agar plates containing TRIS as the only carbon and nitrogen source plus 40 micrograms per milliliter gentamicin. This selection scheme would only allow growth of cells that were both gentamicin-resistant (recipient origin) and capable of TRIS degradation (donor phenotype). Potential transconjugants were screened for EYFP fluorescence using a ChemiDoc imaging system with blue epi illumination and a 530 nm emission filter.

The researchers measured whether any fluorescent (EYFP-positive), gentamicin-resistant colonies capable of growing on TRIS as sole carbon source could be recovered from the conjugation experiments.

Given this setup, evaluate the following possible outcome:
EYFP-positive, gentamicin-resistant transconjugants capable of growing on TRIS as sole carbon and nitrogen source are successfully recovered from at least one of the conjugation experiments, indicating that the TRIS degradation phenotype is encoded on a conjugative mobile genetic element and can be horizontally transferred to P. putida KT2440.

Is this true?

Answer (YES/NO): YES